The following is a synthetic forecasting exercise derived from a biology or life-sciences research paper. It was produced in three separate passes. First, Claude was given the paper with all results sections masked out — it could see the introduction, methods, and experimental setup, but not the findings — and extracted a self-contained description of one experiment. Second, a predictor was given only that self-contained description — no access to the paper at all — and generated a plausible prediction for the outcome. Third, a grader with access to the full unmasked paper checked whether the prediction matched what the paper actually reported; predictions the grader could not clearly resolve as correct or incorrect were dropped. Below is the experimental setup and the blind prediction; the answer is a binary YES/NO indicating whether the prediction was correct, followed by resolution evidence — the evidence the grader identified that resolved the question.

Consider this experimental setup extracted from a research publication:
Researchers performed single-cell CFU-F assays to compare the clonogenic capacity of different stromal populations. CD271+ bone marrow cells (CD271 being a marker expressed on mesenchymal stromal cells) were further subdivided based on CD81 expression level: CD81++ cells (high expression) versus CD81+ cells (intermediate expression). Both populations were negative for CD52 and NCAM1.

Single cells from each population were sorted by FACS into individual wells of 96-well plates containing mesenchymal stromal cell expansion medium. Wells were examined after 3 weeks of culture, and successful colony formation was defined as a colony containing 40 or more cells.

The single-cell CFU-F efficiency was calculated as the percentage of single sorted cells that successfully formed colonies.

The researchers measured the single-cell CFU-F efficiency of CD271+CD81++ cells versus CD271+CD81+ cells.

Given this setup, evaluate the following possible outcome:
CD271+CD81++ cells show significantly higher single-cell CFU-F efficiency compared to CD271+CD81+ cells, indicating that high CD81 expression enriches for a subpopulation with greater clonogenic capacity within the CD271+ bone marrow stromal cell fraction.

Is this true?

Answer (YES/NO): YES